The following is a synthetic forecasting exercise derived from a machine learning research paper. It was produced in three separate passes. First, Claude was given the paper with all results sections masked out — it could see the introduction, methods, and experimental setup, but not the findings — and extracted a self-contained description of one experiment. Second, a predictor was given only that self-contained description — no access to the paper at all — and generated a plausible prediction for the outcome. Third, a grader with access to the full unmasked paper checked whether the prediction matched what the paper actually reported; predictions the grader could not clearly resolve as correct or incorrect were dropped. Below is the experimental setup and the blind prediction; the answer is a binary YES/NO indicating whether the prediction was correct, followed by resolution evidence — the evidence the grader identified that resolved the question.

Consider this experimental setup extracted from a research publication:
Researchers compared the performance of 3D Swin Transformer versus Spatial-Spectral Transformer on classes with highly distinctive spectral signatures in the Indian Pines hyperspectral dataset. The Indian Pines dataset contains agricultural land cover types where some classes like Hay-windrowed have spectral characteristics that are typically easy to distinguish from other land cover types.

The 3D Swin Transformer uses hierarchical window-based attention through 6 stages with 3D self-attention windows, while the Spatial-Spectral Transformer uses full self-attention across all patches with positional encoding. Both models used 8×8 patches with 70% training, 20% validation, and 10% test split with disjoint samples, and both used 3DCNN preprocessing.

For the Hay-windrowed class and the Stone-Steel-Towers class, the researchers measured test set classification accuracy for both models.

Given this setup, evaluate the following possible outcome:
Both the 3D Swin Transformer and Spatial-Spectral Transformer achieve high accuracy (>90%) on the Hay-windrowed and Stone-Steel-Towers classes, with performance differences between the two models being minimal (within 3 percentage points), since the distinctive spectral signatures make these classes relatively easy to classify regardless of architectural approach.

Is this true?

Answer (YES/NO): YES